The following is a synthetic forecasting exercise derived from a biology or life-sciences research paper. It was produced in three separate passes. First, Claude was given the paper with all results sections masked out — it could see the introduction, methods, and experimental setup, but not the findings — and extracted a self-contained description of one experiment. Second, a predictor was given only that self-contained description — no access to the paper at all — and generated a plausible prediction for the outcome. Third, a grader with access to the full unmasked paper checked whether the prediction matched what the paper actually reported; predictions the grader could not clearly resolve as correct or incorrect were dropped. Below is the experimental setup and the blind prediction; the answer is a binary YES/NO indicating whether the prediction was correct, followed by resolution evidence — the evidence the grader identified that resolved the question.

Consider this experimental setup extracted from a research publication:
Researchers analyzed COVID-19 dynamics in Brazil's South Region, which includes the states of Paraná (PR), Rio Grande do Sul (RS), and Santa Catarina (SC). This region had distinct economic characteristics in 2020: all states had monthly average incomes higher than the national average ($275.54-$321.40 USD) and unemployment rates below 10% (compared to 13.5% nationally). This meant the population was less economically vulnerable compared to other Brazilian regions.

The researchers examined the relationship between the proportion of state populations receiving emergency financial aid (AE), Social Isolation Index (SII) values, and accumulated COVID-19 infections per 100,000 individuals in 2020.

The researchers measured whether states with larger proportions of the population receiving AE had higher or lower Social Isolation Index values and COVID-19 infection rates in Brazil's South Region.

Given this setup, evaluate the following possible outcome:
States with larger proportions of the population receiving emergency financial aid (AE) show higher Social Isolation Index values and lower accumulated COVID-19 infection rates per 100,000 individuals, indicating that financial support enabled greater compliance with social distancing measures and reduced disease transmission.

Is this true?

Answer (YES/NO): YES